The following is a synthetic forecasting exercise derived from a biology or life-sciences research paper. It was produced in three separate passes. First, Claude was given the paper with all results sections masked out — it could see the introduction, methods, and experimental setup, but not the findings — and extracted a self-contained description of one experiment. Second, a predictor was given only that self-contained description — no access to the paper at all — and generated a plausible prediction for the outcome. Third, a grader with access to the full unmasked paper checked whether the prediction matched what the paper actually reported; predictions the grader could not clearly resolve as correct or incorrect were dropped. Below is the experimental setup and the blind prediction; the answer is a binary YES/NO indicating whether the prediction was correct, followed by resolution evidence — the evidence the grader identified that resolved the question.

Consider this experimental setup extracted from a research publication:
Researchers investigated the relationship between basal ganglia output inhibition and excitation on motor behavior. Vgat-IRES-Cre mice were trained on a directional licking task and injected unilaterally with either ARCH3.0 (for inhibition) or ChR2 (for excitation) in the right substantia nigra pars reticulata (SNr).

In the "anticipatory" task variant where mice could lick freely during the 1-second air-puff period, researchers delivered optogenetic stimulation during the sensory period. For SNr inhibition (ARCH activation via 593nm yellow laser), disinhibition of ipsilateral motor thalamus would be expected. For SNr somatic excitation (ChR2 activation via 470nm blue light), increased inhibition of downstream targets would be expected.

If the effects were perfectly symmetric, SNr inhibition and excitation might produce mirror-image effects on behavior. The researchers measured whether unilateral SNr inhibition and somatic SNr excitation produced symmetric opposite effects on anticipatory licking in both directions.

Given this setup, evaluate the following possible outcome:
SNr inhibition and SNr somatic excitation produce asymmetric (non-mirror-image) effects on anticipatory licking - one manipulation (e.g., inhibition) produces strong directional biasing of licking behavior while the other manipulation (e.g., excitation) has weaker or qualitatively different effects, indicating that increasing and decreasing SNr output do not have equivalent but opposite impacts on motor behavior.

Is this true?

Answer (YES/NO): YES